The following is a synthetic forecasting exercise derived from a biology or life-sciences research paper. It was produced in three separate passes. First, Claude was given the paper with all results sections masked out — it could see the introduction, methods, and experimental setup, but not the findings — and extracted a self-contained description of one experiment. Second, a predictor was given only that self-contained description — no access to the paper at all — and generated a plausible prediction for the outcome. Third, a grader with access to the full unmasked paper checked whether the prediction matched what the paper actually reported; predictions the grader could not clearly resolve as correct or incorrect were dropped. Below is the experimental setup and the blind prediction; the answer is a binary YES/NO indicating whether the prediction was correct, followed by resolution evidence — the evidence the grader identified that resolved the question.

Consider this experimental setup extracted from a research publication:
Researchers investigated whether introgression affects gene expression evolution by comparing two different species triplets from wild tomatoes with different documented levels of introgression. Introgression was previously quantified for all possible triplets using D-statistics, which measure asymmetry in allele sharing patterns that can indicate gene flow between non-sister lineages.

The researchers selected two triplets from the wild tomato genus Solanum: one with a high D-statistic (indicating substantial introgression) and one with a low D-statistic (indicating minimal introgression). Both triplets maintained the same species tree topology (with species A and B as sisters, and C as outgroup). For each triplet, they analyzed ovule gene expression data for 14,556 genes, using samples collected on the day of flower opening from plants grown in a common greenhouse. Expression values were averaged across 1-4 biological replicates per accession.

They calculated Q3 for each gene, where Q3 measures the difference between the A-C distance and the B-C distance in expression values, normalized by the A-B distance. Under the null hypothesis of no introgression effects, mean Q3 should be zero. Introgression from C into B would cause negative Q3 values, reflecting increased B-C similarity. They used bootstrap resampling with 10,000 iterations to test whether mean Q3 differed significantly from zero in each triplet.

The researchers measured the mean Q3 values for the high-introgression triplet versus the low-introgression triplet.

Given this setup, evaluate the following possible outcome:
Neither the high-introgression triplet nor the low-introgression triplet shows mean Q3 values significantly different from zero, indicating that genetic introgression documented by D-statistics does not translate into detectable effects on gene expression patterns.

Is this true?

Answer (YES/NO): NO